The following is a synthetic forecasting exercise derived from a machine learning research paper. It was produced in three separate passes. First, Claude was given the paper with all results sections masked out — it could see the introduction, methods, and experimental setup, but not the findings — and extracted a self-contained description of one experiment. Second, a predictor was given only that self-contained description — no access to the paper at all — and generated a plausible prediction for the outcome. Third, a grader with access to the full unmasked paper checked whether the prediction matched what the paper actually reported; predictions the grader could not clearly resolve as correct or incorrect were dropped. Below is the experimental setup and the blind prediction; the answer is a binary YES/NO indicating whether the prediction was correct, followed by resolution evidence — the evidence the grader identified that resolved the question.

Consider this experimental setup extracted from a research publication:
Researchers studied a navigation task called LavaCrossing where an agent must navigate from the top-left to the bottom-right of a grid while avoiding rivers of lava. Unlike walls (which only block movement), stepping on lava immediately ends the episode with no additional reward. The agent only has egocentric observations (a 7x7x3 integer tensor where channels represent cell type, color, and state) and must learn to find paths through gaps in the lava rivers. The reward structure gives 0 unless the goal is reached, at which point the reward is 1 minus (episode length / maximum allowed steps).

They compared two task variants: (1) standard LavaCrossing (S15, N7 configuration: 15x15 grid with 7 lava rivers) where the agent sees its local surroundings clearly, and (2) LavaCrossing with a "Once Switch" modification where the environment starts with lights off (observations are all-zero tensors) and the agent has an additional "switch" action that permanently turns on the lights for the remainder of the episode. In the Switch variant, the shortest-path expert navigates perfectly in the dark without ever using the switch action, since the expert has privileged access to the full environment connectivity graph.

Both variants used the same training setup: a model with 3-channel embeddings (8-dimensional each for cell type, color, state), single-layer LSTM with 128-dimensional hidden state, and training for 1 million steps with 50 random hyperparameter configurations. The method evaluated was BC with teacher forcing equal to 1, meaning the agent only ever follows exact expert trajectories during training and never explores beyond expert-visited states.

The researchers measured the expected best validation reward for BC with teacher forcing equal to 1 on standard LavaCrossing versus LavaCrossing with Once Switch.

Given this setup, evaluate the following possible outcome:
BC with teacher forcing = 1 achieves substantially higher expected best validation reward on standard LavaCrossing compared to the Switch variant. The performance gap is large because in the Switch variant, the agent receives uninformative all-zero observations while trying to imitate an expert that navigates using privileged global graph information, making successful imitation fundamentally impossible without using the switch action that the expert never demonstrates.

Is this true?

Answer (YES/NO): YES